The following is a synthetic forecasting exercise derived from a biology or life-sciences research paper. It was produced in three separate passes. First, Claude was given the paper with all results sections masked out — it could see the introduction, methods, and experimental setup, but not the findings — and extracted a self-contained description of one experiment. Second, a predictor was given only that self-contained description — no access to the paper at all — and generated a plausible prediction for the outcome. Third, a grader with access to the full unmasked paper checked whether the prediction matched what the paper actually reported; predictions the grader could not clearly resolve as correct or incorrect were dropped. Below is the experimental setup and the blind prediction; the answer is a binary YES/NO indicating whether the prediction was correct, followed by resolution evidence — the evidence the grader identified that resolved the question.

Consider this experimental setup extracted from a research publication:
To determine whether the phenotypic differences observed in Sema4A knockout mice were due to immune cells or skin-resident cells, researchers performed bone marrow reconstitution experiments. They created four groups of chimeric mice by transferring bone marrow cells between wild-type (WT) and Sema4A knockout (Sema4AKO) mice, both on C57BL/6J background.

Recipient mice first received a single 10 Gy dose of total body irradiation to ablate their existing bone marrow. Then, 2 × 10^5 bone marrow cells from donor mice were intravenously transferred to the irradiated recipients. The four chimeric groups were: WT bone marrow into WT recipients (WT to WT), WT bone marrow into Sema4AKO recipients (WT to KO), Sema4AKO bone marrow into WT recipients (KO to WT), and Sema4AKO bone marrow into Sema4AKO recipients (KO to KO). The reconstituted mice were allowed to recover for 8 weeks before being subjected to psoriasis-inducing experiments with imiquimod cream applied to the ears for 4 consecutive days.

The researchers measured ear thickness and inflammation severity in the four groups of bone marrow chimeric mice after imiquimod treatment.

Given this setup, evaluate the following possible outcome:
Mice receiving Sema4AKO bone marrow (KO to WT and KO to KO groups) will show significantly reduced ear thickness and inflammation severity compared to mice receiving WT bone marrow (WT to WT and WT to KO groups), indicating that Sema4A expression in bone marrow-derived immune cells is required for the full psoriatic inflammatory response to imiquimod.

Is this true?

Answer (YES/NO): NO